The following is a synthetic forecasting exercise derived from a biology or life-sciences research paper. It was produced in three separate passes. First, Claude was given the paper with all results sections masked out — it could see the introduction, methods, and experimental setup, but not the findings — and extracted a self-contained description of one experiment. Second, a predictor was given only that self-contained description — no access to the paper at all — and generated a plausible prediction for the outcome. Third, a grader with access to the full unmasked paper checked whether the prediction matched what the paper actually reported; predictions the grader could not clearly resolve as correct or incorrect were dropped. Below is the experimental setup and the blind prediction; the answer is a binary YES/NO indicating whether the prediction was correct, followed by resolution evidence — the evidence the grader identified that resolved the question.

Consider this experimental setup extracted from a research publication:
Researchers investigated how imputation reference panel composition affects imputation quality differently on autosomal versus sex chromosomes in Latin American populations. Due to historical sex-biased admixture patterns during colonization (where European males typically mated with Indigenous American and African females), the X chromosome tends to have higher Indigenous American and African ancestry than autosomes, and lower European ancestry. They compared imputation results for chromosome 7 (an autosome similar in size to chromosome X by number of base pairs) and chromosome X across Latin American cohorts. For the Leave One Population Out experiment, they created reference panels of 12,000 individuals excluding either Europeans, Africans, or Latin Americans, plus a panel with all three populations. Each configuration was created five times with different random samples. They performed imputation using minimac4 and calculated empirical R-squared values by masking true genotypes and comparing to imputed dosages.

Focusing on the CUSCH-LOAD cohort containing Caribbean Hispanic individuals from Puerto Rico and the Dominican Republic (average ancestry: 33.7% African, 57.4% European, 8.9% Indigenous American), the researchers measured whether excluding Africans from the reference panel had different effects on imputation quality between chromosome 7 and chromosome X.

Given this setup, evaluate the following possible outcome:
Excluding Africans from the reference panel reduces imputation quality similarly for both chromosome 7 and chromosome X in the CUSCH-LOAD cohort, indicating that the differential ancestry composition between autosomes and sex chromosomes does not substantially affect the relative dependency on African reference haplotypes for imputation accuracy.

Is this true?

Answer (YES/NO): NO